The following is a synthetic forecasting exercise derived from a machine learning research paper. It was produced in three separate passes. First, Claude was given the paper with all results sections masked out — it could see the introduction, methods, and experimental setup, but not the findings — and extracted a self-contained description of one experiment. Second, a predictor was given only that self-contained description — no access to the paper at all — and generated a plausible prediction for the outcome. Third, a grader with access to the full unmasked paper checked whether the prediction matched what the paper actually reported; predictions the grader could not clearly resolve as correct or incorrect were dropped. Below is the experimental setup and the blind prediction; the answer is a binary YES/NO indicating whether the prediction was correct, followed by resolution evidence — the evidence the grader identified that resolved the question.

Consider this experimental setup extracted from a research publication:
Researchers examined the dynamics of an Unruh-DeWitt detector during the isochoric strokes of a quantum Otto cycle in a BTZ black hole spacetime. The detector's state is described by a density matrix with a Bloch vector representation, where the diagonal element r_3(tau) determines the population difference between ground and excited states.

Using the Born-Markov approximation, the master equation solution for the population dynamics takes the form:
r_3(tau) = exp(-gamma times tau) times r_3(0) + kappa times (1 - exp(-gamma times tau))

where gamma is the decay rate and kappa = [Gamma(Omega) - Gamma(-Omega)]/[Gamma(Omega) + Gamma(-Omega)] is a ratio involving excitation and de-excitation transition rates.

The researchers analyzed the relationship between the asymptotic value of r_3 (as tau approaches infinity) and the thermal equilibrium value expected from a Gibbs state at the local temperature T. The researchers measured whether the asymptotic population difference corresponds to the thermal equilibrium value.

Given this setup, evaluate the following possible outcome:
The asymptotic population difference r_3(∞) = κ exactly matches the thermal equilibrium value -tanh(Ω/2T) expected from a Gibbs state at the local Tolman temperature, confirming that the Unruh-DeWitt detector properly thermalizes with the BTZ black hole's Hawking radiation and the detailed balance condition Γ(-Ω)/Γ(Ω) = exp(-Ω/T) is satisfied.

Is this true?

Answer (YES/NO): YES